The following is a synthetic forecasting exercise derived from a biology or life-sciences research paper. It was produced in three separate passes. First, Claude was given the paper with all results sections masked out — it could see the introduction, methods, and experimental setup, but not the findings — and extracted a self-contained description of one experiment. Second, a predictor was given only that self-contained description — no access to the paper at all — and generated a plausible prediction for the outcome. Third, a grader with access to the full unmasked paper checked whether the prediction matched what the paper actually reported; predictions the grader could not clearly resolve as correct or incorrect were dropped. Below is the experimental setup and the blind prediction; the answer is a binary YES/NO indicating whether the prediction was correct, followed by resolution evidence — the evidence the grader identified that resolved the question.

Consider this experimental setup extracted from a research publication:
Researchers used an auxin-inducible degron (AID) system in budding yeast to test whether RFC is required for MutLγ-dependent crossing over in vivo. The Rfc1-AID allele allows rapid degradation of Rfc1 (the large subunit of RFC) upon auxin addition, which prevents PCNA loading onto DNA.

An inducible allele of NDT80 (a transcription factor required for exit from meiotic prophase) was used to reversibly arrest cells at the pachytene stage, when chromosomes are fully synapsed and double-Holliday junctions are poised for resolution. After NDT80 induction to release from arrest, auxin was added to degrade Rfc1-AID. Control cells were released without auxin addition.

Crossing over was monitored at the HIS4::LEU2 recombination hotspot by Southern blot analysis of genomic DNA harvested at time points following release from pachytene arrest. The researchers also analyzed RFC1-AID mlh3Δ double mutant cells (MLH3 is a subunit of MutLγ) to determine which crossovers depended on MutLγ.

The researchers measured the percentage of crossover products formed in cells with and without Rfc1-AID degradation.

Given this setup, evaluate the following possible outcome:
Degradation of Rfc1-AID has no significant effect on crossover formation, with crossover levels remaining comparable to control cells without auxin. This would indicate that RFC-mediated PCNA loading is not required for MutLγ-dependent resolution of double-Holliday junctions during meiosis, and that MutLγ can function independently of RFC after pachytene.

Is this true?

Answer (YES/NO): NO